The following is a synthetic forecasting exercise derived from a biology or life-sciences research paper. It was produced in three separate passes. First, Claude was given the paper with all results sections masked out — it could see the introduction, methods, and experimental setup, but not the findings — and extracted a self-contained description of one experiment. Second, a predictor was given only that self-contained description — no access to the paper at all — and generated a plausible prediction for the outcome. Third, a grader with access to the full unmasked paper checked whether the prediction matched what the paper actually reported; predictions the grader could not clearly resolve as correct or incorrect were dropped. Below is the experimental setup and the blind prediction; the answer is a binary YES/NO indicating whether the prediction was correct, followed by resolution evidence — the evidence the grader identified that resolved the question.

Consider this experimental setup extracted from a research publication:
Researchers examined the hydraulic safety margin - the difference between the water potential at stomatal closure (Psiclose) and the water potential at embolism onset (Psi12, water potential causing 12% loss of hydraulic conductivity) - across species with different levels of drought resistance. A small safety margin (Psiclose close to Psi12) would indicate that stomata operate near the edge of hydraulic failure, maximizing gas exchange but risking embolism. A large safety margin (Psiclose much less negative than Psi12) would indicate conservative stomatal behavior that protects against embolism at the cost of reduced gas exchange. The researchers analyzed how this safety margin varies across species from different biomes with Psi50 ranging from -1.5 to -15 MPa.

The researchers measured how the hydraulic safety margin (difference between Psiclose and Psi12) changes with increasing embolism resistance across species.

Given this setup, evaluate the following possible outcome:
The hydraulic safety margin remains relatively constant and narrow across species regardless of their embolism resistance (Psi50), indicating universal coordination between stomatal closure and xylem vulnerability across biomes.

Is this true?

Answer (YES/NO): NO